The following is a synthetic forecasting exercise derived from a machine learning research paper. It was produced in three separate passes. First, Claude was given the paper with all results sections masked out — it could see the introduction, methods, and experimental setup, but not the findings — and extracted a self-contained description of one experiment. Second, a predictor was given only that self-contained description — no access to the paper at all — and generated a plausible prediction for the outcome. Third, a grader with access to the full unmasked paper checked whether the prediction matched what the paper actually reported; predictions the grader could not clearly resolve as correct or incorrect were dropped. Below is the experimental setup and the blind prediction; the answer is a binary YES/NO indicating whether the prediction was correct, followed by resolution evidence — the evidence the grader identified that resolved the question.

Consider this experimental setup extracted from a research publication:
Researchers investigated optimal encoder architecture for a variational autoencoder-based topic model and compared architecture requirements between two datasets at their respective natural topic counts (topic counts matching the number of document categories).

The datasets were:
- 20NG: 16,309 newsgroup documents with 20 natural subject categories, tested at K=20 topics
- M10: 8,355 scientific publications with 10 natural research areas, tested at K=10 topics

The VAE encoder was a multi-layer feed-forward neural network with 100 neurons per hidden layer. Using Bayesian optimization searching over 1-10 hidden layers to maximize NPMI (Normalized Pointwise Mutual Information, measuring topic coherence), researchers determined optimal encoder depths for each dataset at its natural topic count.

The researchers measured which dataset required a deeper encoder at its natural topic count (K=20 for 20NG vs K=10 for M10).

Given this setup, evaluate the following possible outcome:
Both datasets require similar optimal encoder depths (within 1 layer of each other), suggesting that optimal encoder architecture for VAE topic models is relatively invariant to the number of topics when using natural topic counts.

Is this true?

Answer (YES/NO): NO